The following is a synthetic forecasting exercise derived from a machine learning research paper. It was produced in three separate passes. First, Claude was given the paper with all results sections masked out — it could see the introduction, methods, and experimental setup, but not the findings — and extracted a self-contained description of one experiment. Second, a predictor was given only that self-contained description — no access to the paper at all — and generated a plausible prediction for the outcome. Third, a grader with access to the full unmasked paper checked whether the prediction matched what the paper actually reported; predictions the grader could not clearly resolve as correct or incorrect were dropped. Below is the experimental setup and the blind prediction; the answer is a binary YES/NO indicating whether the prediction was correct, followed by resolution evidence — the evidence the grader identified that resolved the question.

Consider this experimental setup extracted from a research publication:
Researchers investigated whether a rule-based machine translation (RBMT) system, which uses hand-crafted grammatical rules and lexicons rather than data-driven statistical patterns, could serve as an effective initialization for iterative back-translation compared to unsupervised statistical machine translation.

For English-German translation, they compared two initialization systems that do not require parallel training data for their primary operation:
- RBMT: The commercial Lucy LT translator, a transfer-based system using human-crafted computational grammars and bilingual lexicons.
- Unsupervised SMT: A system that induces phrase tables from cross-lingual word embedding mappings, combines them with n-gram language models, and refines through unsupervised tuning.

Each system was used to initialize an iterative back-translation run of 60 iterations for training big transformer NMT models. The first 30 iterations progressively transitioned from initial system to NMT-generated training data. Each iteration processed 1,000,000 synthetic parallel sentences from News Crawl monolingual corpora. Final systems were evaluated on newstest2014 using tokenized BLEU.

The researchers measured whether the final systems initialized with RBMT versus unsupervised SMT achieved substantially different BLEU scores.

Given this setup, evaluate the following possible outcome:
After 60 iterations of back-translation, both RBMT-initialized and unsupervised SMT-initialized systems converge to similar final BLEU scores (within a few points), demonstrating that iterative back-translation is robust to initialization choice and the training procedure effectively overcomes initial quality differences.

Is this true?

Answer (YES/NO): YES